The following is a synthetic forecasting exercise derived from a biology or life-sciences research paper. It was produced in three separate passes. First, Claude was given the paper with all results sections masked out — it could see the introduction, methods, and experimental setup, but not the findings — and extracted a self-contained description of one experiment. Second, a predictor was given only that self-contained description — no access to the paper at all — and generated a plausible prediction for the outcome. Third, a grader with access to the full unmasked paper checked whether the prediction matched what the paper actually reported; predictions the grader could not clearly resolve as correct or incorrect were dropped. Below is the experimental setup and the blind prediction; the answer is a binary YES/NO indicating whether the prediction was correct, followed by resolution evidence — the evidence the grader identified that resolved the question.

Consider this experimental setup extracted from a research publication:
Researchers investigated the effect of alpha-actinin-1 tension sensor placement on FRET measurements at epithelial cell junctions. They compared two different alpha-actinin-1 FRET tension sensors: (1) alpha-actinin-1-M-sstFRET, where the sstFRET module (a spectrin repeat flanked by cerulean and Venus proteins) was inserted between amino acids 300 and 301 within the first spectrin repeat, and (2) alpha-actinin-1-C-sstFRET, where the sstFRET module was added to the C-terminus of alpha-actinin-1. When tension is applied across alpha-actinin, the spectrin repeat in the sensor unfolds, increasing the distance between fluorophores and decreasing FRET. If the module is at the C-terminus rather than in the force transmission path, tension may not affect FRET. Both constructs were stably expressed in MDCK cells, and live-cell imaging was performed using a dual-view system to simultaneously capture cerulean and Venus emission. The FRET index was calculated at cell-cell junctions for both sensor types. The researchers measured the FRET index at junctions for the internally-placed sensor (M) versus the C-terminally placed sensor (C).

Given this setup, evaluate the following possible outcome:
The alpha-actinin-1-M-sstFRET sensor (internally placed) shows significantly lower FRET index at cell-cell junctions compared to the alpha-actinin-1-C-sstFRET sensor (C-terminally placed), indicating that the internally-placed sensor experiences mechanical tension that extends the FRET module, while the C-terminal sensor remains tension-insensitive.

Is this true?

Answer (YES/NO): YES